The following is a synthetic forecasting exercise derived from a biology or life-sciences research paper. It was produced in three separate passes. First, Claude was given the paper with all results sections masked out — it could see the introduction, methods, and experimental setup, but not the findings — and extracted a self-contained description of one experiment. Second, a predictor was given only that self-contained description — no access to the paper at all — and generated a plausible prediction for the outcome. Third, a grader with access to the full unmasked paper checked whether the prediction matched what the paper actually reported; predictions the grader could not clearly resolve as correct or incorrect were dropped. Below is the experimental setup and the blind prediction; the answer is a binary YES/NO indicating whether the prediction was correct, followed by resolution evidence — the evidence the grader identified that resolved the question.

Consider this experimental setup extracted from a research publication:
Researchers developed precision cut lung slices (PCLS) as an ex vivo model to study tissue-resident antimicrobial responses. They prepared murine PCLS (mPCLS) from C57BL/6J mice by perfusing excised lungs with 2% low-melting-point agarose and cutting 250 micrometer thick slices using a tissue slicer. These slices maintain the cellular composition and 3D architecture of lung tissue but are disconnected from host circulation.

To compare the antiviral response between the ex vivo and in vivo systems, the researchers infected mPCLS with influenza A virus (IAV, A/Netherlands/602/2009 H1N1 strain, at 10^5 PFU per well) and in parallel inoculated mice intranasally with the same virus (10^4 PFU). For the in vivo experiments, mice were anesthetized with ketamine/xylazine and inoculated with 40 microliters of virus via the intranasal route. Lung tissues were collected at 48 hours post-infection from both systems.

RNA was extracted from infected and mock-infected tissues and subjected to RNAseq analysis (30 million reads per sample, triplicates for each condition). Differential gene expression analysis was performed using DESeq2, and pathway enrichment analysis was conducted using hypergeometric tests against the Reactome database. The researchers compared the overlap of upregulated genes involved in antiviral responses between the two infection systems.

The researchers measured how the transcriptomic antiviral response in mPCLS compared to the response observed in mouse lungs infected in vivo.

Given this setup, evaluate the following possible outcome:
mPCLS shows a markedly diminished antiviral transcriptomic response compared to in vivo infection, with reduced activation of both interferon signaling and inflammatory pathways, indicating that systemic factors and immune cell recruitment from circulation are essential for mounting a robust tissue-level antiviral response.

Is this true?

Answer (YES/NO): NO